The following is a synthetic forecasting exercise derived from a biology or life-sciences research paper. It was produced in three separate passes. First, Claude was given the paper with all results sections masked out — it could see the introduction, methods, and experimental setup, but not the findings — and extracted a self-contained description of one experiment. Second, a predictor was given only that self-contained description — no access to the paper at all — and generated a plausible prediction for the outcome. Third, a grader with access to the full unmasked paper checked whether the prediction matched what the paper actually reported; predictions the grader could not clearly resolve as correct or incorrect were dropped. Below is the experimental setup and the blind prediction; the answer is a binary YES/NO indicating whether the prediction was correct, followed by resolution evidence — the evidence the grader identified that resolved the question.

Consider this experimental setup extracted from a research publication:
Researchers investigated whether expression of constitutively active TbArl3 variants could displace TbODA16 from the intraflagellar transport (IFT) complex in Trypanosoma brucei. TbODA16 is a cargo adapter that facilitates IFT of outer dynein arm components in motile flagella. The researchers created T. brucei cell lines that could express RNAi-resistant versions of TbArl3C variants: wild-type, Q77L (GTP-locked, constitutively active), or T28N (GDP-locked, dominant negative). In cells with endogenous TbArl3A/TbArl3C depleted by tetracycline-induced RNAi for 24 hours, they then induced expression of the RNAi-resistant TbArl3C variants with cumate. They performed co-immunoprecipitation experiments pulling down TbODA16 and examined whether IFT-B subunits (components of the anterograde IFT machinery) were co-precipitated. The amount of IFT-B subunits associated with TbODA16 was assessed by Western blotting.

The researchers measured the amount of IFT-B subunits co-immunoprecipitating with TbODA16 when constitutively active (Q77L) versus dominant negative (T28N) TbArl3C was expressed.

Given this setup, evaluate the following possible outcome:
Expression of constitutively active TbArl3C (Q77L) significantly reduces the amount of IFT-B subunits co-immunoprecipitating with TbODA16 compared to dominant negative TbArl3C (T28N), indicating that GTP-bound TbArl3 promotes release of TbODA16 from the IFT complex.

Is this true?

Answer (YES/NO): YES